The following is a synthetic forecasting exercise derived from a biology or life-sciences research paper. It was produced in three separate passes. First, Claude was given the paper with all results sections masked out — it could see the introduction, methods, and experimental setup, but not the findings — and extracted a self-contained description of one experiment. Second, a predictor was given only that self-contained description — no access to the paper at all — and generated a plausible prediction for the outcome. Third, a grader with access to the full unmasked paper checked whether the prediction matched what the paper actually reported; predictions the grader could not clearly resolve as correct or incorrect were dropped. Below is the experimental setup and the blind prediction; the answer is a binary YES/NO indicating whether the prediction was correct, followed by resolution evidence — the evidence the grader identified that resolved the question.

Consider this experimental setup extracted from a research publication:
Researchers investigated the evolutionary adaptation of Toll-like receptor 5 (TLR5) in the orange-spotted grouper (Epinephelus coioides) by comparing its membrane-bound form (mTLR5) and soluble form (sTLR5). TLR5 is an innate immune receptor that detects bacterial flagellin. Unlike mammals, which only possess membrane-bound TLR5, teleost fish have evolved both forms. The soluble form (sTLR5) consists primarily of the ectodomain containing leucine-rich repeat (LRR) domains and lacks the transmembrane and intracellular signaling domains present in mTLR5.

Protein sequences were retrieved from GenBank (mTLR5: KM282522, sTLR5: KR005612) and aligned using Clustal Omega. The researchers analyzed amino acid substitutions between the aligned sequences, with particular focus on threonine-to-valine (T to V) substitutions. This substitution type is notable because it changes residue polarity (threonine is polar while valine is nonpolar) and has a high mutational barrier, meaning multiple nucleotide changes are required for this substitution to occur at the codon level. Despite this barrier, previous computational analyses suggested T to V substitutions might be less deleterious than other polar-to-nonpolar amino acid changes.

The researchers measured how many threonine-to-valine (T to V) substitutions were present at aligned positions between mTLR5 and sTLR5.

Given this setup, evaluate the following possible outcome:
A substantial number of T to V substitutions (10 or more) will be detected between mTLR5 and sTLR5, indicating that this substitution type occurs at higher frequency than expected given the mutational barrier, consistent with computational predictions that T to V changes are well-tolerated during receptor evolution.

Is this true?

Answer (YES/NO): NO